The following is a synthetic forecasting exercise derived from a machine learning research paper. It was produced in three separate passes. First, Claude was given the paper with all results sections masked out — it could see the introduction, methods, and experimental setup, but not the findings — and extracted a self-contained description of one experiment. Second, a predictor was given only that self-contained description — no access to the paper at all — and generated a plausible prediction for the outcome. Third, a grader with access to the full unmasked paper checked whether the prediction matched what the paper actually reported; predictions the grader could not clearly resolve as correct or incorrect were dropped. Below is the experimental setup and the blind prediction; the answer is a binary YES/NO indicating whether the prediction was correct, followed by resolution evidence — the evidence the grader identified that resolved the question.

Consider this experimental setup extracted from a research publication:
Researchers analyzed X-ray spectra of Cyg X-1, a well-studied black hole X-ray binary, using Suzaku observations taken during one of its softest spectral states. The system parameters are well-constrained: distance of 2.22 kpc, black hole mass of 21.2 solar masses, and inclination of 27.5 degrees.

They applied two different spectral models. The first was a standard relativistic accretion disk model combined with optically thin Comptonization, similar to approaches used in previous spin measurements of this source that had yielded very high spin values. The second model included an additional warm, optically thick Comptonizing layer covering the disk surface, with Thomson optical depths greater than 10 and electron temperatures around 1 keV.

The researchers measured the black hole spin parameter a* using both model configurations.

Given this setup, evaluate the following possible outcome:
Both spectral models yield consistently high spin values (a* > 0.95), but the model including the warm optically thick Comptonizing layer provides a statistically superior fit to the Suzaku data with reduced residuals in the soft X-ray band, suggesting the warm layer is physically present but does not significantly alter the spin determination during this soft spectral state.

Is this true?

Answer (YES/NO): NO